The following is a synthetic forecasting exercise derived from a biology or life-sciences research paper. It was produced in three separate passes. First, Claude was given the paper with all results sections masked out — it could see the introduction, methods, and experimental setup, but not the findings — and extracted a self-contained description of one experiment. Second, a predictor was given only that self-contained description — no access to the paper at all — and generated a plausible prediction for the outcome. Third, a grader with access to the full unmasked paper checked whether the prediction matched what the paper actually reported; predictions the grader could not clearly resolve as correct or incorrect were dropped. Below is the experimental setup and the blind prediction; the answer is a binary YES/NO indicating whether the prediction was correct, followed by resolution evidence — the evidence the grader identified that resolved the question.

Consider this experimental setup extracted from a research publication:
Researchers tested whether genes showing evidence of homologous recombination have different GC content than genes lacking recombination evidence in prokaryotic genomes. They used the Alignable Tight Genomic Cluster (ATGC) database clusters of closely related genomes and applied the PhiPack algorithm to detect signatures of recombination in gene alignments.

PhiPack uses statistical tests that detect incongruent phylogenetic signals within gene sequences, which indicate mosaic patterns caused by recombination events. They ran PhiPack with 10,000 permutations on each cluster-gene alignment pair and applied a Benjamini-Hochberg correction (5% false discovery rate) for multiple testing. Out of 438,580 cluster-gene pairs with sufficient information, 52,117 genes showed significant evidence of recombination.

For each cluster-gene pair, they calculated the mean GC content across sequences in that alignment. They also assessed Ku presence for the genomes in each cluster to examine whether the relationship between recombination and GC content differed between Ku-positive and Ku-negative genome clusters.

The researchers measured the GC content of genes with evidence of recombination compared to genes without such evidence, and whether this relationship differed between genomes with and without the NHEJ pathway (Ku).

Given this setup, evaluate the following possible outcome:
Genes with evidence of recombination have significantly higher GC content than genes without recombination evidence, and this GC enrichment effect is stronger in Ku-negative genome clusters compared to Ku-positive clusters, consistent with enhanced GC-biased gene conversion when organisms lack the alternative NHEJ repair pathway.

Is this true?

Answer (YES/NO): NO